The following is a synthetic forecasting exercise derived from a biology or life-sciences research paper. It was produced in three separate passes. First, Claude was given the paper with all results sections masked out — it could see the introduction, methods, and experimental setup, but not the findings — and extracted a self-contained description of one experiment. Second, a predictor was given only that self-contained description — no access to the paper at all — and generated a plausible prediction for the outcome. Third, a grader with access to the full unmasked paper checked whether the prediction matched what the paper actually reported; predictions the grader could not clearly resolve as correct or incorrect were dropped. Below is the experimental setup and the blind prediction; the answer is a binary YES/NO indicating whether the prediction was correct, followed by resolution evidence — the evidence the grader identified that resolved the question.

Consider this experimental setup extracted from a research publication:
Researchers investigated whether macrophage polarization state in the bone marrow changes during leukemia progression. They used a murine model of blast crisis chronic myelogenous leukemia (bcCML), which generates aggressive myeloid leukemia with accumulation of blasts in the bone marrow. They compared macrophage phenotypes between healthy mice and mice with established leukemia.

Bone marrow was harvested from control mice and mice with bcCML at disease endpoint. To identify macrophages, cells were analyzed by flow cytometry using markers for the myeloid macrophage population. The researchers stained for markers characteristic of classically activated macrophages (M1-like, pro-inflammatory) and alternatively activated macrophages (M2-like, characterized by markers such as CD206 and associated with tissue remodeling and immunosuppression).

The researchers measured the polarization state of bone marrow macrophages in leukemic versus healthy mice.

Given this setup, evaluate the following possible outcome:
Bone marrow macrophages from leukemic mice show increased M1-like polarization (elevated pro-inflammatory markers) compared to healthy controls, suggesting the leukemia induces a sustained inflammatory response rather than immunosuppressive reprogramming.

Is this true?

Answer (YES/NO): NO